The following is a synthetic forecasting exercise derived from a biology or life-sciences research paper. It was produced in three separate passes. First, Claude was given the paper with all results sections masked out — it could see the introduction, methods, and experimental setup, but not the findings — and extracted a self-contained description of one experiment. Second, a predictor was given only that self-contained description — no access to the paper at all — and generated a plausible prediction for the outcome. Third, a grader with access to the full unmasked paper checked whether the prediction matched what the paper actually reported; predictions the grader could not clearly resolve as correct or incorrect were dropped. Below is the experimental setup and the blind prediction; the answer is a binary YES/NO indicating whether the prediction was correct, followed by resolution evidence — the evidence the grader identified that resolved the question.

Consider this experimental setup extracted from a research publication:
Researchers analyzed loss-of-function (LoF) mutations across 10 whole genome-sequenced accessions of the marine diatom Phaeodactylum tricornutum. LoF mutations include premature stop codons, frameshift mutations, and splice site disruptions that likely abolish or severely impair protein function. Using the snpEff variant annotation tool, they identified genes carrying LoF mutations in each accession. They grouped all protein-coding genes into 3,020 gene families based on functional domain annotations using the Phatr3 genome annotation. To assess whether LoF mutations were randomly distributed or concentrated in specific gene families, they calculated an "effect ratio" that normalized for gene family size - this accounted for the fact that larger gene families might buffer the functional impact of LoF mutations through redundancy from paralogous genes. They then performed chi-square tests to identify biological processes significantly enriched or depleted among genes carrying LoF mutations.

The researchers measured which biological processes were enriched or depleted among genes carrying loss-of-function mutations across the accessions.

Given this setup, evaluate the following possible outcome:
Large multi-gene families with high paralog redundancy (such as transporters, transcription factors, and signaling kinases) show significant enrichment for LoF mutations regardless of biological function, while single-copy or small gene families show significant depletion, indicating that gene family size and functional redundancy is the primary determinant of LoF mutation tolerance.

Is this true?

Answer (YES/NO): NO